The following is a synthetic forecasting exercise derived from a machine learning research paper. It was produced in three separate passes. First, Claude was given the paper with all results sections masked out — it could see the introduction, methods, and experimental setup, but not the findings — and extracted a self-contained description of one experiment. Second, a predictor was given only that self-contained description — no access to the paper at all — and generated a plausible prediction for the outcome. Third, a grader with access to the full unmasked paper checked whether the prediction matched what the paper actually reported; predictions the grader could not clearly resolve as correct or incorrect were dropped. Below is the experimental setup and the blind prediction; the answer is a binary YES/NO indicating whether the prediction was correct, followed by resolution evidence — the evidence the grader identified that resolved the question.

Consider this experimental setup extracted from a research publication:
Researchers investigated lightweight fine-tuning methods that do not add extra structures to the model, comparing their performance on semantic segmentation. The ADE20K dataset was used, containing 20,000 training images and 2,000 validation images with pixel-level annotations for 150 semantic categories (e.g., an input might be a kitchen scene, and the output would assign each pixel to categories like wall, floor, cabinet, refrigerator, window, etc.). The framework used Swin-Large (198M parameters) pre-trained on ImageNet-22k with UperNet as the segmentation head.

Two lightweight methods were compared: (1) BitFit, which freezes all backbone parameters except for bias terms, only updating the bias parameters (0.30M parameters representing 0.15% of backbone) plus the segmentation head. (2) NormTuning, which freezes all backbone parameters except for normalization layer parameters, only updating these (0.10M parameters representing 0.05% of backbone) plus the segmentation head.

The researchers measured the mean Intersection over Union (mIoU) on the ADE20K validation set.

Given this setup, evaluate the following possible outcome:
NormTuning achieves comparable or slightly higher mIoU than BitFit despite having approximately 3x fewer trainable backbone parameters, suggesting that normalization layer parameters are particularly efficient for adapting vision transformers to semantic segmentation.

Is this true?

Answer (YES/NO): NO